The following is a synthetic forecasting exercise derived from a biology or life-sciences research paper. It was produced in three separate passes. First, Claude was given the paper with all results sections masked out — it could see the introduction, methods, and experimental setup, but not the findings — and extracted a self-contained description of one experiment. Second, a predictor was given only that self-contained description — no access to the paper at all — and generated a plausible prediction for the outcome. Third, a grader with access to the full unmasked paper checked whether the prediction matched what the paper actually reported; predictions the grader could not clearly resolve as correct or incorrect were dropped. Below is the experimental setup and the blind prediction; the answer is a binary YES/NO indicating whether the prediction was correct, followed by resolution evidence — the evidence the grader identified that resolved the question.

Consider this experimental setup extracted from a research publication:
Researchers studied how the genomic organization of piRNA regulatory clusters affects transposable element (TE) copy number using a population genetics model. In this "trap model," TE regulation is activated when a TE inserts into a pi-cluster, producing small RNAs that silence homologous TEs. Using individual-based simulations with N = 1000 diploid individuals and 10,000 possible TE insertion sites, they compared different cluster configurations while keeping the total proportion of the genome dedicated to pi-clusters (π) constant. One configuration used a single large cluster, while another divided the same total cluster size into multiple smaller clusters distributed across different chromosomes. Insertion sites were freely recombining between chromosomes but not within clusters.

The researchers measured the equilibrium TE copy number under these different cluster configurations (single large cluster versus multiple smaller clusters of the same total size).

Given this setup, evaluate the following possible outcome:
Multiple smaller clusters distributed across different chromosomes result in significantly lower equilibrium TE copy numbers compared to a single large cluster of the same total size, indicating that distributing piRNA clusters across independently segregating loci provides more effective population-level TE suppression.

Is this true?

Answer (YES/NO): NO